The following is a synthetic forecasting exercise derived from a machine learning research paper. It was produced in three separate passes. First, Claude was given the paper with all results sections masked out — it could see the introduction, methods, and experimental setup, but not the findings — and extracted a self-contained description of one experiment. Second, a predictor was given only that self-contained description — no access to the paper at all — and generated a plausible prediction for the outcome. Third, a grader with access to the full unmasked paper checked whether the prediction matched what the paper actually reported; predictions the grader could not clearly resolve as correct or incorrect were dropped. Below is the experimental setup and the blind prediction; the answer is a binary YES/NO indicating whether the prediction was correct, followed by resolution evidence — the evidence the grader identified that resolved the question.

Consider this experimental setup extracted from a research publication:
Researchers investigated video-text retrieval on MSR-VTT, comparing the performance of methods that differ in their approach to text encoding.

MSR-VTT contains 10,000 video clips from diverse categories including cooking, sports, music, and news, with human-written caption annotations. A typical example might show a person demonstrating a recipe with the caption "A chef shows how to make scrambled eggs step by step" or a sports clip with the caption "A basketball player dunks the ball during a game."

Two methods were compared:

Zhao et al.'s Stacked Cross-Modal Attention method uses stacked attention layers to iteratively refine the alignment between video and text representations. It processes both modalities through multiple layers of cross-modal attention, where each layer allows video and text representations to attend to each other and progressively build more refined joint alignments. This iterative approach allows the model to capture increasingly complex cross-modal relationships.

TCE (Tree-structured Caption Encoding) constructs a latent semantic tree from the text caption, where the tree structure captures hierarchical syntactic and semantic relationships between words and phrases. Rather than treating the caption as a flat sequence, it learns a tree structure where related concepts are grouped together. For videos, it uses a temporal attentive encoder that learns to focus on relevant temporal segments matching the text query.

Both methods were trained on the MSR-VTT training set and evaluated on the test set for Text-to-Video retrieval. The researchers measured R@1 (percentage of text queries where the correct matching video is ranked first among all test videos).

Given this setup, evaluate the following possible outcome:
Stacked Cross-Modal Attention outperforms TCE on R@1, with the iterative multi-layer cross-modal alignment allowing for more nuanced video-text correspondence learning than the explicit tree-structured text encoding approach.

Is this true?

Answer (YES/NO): YES